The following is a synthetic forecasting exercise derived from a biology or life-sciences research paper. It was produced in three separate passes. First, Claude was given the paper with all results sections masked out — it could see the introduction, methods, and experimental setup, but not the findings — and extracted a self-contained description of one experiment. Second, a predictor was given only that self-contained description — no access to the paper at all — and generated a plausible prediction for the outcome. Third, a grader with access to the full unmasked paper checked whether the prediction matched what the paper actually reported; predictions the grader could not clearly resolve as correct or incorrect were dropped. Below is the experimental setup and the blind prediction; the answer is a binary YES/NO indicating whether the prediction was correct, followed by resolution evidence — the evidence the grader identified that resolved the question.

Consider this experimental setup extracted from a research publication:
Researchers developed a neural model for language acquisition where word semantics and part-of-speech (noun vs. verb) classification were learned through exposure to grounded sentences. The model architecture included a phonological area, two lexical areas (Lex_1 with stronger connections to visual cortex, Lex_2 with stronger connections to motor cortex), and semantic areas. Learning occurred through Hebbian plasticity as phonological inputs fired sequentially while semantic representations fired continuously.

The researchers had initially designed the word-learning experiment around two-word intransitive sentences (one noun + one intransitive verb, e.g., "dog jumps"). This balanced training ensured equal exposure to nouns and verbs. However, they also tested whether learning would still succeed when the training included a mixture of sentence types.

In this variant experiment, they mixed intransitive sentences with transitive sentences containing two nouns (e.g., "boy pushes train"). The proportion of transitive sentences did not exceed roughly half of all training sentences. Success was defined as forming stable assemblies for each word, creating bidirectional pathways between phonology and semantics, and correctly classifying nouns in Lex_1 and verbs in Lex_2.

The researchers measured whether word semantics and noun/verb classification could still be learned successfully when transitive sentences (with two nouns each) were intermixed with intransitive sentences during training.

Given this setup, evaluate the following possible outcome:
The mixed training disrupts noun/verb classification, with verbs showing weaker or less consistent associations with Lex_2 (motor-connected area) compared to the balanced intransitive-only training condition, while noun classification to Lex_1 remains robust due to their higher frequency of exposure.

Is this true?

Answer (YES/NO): NO